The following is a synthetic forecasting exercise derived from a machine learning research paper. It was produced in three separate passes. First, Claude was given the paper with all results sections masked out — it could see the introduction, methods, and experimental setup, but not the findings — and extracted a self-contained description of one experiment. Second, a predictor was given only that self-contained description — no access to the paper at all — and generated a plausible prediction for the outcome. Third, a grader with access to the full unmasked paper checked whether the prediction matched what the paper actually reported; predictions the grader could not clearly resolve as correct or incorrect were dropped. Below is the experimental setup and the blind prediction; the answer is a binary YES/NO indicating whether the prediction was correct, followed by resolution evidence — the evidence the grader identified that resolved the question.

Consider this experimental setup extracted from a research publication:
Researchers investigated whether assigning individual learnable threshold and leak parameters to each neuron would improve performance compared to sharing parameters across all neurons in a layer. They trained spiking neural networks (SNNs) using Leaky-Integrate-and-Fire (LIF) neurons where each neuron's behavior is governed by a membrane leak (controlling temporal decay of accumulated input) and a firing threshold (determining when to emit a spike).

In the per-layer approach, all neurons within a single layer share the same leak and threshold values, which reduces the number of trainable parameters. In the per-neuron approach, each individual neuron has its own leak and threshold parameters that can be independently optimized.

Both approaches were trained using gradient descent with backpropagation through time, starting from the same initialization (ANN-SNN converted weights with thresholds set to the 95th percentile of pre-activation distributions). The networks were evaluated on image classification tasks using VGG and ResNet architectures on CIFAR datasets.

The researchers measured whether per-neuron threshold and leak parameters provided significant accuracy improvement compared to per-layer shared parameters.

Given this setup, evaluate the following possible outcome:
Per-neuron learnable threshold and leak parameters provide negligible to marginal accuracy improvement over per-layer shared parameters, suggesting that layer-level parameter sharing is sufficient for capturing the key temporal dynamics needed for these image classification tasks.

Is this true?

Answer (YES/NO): YES